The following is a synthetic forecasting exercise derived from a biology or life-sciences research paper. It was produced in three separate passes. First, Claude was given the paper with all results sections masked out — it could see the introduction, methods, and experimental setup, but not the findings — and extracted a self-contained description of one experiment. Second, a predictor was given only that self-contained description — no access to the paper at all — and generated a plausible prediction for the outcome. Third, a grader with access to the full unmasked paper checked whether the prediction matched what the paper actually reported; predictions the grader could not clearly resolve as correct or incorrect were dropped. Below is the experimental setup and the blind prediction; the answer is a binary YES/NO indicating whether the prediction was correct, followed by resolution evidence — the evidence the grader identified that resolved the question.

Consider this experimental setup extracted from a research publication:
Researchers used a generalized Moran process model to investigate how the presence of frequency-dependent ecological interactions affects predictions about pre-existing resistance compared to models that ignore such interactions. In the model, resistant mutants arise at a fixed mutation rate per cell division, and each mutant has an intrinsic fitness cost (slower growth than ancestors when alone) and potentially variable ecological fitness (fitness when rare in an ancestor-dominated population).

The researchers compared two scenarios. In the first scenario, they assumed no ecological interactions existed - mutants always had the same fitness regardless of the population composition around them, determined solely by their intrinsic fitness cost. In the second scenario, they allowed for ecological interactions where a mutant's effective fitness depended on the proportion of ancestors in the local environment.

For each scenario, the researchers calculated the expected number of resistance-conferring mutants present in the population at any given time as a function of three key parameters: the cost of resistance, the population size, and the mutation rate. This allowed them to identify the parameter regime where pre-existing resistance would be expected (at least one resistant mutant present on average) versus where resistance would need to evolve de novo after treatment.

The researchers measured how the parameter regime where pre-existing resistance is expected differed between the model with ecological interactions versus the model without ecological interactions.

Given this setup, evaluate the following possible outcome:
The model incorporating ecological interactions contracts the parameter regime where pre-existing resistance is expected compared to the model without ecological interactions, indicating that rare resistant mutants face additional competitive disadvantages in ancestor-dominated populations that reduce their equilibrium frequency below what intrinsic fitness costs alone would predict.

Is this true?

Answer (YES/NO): NO